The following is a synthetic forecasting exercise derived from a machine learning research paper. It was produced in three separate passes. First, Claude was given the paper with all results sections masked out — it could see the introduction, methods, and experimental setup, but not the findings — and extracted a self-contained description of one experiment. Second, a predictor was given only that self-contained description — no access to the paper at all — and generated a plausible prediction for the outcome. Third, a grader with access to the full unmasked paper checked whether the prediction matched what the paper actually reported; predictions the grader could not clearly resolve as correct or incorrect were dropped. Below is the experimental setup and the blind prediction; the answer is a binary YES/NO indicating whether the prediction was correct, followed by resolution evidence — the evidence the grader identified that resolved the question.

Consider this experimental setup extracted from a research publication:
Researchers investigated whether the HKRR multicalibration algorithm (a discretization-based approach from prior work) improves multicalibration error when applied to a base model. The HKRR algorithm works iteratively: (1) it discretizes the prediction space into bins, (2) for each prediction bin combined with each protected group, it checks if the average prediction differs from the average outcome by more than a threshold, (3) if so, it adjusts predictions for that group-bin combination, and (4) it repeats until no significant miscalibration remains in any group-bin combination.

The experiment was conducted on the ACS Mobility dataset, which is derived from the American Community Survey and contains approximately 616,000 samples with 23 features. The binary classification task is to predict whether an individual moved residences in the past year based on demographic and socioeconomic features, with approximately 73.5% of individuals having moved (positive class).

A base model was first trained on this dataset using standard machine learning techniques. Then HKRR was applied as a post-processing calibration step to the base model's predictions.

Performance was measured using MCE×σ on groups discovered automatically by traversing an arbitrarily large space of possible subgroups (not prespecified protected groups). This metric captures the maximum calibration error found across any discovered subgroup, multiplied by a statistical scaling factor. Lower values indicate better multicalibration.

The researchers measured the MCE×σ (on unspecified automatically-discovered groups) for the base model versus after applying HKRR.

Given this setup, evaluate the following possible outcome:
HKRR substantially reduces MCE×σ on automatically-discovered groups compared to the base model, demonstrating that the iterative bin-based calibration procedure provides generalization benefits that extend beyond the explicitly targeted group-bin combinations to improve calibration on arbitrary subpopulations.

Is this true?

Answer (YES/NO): NO